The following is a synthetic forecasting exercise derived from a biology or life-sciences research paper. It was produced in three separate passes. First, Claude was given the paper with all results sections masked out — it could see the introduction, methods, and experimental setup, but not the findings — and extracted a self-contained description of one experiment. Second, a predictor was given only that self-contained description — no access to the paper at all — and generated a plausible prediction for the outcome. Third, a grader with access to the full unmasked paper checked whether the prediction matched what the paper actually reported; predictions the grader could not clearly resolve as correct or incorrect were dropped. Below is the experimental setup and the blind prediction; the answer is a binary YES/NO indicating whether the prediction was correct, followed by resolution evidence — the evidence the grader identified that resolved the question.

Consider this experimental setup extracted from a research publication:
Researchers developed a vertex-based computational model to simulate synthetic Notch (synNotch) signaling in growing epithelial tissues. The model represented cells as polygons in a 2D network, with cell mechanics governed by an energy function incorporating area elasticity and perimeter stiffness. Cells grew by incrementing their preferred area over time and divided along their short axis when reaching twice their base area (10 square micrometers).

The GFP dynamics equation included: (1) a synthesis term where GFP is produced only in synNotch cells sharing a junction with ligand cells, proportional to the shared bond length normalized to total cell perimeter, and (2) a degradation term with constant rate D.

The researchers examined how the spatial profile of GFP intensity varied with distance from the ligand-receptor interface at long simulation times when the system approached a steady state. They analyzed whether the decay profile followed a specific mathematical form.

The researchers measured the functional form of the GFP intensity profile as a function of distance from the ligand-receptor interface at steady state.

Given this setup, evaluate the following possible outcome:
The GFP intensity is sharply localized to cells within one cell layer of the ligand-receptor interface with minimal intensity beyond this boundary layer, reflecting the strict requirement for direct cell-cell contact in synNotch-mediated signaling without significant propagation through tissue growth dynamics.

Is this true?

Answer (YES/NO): NO